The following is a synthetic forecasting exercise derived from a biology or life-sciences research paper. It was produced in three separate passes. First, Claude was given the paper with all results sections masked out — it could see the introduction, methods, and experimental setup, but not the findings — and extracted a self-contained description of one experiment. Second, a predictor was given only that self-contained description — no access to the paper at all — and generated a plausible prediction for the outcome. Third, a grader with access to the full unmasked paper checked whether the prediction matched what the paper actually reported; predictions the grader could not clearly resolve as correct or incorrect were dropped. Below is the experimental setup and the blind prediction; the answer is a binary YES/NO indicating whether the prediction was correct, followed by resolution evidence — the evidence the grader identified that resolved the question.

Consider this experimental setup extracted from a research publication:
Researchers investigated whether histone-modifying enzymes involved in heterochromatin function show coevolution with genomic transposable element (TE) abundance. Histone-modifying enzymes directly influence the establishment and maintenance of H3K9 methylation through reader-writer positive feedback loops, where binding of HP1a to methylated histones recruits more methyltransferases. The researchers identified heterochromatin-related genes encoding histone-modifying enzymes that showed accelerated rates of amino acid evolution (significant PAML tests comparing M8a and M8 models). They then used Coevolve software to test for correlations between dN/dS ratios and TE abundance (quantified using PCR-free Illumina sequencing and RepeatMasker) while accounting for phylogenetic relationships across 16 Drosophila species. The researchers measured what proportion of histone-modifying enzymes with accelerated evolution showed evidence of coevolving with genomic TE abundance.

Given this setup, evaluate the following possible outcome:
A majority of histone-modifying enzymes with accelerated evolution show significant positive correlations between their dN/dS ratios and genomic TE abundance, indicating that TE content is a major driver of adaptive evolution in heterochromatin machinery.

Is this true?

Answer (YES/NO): NO